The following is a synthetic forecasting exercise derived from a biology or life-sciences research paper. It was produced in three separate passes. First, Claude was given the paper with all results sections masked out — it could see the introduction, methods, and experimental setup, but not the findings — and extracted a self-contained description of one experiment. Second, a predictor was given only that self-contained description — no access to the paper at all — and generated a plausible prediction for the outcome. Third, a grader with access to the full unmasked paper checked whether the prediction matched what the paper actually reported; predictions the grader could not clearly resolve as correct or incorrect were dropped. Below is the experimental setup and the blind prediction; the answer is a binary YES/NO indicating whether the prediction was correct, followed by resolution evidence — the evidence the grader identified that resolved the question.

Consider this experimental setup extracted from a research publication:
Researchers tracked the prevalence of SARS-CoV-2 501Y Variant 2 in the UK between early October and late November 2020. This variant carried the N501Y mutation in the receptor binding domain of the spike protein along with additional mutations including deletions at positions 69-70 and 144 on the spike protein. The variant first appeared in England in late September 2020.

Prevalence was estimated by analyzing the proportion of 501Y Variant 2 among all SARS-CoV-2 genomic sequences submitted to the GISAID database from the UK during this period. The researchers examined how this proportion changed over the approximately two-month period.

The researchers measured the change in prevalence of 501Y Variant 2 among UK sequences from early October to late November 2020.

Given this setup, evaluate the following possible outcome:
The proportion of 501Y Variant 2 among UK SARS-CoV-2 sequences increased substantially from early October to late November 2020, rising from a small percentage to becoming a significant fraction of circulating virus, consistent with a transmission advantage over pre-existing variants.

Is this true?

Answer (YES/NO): YES